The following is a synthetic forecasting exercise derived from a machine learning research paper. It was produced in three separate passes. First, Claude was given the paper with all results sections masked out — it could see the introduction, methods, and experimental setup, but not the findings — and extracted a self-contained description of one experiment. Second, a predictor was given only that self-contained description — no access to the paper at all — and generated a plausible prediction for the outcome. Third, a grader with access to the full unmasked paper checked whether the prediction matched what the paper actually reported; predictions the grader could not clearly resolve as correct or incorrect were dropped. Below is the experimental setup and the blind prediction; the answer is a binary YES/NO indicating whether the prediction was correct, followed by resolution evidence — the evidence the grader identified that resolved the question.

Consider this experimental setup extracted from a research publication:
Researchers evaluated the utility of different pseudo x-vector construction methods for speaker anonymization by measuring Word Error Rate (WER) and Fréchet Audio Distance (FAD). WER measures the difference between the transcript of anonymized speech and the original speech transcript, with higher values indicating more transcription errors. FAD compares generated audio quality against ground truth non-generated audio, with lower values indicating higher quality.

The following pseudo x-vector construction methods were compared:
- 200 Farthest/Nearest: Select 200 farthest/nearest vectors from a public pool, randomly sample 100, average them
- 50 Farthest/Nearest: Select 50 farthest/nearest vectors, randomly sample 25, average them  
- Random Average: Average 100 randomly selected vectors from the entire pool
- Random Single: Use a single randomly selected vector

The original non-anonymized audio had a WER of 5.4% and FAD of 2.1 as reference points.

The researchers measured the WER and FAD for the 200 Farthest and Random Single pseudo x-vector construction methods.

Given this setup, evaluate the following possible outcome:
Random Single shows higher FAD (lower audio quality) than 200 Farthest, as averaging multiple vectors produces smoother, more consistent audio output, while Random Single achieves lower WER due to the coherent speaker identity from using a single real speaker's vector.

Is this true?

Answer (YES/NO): NO